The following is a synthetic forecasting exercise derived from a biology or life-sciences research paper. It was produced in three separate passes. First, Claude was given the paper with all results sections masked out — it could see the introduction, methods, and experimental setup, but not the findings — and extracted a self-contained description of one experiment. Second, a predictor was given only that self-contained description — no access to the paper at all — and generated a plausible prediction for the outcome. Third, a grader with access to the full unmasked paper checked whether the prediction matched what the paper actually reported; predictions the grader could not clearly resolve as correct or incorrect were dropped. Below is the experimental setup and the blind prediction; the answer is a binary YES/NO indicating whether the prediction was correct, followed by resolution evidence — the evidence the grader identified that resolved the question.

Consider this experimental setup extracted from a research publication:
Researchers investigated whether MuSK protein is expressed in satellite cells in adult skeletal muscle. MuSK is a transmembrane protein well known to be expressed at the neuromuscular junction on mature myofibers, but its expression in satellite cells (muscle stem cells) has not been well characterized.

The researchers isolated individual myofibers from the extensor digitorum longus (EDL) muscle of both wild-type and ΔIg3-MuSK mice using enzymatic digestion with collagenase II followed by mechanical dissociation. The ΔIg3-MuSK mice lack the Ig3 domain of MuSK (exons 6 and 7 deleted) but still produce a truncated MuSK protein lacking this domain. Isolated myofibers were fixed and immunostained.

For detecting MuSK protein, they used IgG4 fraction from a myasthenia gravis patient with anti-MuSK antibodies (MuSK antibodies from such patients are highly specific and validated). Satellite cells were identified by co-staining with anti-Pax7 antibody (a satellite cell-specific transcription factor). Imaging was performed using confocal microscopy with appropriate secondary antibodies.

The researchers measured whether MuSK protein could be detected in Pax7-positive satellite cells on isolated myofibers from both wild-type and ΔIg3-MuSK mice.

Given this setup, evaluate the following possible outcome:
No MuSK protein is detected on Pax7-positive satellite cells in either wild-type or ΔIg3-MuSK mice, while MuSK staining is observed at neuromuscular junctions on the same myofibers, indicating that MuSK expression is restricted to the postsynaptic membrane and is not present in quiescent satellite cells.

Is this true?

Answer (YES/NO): NO